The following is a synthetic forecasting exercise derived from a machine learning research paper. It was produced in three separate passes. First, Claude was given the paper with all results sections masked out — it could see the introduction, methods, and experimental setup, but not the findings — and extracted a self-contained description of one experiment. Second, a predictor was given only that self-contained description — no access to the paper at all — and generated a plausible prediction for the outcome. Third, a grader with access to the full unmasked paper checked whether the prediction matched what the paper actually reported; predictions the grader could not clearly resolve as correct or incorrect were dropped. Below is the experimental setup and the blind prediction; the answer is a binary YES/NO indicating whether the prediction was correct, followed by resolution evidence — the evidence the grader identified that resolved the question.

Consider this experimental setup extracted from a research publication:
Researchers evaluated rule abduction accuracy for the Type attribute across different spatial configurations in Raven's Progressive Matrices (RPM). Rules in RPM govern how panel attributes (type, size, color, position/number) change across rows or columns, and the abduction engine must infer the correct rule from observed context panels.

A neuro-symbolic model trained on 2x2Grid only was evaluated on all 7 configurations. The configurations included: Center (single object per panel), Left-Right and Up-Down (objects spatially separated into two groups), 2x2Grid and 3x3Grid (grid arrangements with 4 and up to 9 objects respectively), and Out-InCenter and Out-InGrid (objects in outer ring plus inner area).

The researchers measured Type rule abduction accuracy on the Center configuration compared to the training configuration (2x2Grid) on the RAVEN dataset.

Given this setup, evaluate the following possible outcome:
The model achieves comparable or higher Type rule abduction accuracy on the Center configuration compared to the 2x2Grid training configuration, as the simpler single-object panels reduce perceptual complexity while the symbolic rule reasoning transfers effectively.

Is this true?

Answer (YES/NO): YES